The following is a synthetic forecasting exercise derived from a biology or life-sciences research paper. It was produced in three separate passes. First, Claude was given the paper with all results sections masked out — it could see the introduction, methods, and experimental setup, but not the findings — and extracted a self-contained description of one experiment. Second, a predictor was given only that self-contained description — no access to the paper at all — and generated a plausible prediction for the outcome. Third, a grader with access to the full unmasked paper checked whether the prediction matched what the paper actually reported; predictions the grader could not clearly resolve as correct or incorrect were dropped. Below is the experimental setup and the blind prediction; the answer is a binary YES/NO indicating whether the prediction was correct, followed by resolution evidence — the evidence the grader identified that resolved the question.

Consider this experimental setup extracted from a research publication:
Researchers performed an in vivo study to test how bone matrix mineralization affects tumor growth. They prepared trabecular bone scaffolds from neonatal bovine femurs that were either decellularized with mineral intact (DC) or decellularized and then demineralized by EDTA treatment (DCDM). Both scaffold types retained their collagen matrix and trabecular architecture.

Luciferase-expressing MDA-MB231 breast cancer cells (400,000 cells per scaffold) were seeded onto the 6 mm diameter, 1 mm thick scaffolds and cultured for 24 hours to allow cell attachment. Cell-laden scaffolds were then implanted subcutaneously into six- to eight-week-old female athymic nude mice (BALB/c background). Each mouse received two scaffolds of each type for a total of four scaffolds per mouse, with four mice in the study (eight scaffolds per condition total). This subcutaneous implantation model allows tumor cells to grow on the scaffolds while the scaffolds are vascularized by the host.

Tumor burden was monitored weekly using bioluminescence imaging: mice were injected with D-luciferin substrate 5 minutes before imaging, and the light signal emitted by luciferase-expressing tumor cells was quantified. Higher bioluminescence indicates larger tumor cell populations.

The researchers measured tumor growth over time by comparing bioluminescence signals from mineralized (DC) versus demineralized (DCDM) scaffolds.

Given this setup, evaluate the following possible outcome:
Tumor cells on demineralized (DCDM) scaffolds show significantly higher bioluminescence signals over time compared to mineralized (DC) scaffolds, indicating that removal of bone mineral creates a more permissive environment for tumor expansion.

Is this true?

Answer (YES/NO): YES